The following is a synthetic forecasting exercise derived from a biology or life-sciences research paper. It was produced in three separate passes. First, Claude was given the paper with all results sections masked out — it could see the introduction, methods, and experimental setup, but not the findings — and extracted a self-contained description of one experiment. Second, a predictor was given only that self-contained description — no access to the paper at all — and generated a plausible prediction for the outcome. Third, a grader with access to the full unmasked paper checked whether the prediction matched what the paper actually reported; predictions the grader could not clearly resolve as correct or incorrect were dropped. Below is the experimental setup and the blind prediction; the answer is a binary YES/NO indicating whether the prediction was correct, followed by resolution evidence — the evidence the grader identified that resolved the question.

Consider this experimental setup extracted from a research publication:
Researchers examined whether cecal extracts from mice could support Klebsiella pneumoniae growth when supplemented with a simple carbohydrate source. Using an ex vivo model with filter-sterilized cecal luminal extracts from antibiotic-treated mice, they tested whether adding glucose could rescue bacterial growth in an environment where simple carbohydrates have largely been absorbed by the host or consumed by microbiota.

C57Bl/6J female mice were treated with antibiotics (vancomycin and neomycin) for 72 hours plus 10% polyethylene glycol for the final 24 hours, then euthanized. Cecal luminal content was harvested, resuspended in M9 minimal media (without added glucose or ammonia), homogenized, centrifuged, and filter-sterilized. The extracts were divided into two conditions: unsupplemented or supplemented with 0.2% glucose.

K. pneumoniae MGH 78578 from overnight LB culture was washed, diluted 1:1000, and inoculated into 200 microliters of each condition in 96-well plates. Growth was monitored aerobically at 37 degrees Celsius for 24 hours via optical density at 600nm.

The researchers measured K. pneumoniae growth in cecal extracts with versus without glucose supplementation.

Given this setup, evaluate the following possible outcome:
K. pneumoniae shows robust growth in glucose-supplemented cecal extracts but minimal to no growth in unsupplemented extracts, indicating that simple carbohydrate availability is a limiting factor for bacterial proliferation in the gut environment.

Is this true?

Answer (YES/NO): NO